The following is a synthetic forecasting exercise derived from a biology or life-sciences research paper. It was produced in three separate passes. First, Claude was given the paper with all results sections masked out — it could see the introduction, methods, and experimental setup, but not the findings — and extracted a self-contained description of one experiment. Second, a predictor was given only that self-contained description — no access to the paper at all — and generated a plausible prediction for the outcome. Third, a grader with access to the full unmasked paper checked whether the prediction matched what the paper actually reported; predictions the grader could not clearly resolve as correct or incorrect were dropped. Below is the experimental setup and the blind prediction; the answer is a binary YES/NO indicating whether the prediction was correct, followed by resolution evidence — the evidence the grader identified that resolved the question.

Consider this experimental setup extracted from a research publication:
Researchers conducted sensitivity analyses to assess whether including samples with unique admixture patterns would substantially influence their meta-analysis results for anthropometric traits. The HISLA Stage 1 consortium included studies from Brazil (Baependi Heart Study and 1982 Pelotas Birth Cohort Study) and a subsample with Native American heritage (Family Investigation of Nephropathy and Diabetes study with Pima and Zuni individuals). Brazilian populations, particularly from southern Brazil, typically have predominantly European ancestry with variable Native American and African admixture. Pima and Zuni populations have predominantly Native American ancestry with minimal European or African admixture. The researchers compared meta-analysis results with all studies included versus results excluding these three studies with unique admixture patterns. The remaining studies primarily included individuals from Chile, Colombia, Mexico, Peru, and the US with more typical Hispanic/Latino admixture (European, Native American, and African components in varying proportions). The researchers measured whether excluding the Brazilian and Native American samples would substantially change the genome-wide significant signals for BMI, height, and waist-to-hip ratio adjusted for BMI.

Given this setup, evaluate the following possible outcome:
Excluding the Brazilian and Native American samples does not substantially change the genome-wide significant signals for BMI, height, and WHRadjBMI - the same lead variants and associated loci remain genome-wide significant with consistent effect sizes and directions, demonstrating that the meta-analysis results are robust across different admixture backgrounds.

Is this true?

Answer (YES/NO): NO